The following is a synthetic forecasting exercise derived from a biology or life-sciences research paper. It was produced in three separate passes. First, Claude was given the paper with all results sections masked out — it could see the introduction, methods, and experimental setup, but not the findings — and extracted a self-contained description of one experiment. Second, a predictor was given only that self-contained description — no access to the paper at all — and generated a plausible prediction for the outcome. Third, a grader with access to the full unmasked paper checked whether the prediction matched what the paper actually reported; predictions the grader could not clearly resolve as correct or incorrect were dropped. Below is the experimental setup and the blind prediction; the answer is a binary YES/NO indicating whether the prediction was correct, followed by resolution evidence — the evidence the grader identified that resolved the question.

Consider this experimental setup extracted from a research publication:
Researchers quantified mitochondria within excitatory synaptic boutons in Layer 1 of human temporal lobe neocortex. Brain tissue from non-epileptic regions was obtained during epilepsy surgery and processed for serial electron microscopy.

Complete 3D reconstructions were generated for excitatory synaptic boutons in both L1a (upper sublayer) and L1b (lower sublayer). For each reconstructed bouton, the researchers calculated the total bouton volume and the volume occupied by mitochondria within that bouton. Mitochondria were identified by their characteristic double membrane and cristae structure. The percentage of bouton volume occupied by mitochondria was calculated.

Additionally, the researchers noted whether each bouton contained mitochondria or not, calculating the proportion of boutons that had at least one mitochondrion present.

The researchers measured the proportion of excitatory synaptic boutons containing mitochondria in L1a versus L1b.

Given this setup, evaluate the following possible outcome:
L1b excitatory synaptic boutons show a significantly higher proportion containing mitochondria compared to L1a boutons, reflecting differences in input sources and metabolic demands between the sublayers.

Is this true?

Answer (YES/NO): NO